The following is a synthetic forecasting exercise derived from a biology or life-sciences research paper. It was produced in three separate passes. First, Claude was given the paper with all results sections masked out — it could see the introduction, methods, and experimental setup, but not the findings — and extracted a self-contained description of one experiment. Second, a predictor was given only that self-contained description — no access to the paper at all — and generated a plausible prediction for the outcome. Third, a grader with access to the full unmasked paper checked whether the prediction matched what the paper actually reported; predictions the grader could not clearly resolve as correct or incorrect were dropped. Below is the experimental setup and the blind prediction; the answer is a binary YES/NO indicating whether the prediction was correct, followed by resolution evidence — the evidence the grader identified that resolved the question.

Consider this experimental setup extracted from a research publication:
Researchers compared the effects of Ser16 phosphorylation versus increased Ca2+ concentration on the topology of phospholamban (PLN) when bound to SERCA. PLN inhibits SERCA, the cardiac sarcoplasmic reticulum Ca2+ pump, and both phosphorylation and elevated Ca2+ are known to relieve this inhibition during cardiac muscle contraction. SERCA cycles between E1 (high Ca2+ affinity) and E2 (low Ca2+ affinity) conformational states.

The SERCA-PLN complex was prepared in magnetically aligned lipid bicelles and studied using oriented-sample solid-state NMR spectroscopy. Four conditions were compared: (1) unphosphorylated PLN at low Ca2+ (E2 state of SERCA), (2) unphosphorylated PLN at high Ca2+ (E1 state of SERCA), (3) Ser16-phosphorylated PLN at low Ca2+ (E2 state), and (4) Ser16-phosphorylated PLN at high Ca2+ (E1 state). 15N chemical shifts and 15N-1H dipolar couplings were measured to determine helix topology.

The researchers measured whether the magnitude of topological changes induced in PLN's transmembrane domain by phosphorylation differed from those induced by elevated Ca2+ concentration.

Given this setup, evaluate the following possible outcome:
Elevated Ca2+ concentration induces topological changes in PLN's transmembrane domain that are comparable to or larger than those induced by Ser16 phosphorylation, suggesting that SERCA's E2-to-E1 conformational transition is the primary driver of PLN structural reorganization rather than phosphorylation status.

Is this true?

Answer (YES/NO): NO